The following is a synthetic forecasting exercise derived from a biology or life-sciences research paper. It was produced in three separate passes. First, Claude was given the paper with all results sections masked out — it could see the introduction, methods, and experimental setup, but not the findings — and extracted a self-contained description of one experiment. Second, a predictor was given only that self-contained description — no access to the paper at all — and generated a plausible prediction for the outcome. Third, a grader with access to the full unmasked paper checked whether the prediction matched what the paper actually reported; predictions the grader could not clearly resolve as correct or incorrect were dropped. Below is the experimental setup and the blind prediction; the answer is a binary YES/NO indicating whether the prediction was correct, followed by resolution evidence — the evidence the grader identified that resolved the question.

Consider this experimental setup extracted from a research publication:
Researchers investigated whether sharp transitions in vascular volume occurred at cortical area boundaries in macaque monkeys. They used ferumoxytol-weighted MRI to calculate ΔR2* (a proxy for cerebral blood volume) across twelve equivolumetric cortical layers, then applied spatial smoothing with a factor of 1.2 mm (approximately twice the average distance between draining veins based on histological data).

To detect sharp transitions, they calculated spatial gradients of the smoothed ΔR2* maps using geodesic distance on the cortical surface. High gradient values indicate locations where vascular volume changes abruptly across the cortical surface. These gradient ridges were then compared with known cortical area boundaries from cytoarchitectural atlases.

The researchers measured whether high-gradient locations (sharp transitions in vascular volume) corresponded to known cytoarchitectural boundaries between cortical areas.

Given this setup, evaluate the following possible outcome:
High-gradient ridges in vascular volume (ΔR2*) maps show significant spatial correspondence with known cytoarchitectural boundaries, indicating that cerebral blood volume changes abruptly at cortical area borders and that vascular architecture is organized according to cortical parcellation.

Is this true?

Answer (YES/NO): YES